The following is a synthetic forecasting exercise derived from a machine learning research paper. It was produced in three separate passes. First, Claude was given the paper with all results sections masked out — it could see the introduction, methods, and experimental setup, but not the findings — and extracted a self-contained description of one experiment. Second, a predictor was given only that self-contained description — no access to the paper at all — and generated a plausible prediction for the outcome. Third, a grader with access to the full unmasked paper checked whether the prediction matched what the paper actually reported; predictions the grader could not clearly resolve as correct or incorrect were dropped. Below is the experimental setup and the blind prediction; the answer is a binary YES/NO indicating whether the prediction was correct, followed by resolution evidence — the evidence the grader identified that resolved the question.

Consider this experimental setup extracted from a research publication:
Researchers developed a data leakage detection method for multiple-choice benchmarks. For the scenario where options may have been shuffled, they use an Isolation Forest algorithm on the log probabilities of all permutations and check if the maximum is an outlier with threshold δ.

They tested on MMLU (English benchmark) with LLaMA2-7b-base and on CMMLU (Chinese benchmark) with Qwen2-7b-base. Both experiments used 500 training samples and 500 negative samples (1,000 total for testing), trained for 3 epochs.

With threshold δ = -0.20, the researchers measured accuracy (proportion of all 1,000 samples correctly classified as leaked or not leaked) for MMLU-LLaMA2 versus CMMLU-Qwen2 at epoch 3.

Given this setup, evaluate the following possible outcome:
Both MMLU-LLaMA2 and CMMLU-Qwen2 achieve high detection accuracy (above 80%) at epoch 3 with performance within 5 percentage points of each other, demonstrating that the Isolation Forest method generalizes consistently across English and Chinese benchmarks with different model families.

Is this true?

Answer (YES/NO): NO